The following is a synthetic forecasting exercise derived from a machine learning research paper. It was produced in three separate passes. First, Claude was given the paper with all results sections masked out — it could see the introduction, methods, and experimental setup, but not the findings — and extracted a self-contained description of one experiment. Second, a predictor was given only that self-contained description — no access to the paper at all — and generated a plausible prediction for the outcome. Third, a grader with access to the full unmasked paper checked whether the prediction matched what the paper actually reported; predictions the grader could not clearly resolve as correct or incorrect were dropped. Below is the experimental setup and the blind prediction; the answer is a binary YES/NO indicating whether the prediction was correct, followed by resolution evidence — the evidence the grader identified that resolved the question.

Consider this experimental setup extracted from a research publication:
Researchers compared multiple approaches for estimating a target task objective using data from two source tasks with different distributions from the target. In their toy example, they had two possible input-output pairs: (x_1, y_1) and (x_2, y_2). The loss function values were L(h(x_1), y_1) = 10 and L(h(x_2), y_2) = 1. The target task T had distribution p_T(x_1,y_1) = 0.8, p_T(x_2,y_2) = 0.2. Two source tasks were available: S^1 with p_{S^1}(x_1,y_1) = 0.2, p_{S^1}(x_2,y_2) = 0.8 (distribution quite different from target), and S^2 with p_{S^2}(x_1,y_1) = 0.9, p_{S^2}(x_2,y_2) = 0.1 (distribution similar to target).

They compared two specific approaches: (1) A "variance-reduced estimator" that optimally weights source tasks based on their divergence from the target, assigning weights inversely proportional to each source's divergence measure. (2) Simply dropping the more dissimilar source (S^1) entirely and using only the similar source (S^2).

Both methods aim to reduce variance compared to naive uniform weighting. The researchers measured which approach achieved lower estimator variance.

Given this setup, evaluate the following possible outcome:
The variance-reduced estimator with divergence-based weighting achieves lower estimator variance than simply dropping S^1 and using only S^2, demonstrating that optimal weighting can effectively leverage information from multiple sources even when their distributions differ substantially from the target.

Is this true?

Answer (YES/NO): YES